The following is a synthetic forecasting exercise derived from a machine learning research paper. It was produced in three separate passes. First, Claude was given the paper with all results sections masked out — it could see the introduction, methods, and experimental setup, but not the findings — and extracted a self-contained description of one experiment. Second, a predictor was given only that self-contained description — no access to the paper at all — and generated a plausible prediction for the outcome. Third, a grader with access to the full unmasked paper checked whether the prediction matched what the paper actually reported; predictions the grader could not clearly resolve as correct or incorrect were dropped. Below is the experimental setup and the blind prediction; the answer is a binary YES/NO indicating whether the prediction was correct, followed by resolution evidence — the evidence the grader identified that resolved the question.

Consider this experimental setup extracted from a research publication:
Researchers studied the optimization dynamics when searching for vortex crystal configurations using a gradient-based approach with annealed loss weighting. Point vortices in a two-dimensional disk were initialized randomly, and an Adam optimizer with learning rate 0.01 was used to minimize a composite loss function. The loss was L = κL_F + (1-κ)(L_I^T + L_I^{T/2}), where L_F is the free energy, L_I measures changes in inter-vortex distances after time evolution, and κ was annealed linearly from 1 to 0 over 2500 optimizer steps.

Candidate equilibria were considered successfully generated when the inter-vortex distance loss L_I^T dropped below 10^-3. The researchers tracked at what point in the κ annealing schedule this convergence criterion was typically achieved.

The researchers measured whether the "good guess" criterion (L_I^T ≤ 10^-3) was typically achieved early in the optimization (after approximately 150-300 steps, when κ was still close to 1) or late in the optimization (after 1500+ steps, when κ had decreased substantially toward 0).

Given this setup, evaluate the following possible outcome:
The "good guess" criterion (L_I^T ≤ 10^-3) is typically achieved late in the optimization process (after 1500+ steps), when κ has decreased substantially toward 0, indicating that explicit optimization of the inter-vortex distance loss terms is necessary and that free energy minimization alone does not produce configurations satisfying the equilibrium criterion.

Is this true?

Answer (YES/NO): NO